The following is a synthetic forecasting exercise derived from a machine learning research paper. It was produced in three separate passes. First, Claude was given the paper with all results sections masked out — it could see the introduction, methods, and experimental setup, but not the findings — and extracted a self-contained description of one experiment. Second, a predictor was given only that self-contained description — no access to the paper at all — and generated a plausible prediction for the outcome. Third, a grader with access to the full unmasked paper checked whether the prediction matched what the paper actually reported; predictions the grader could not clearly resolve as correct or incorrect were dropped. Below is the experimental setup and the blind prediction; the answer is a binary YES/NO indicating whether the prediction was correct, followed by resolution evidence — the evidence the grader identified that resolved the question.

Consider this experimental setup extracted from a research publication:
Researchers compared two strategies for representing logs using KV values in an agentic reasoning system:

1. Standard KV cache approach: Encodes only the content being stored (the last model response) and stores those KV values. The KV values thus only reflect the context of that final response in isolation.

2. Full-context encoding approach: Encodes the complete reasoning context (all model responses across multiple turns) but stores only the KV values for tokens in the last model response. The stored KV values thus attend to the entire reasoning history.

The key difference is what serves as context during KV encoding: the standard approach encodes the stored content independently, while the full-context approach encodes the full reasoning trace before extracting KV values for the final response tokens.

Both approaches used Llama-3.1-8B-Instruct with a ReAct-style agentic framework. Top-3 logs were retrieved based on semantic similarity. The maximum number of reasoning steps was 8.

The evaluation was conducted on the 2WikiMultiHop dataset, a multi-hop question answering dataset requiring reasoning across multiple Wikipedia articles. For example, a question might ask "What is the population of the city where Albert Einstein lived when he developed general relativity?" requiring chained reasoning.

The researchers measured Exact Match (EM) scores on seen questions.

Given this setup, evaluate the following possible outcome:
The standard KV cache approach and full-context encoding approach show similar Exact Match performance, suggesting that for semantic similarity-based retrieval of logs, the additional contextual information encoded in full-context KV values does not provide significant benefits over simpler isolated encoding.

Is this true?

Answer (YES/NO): NO